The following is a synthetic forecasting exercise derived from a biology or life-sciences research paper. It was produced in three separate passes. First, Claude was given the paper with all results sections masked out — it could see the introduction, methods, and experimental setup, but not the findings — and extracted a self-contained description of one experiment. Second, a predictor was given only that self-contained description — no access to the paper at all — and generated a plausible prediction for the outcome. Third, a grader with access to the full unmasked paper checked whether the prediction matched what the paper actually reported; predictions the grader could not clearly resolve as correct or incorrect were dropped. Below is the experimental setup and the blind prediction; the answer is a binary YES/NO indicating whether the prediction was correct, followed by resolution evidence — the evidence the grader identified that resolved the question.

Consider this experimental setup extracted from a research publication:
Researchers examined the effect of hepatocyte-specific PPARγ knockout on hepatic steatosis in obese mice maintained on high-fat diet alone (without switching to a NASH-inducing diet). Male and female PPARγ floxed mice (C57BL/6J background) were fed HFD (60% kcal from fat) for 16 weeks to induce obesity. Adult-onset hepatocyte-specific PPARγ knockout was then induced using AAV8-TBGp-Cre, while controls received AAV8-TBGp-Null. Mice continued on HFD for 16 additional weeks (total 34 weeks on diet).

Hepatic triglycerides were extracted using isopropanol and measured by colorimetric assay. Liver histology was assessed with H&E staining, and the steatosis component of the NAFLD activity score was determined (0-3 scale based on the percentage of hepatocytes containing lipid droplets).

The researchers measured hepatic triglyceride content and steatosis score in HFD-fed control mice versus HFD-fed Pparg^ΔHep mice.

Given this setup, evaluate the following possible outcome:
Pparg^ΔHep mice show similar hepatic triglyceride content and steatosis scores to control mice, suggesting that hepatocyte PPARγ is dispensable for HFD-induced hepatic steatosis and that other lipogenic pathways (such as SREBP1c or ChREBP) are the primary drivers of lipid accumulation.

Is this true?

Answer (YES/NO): NO